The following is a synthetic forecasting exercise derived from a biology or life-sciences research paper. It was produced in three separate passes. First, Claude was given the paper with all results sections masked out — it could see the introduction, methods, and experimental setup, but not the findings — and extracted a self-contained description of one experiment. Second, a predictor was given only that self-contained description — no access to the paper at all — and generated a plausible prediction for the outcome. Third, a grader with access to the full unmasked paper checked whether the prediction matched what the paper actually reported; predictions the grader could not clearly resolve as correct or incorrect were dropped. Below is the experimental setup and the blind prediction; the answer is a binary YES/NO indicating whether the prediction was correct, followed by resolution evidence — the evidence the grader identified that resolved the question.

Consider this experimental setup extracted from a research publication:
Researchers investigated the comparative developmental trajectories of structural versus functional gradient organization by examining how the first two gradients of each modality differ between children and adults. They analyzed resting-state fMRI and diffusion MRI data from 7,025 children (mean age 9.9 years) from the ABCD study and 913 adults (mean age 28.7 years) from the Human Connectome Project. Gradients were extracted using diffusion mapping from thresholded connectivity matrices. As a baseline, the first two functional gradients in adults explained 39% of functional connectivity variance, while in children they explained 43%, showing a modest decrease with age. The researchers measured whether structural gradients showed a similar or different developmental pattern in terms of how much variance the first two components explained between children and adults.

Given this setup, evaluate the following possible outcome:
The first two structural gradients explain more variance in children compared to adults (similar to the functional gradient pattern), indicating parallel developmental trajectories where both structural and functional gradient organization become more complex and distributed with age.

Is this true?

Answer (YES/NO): NO